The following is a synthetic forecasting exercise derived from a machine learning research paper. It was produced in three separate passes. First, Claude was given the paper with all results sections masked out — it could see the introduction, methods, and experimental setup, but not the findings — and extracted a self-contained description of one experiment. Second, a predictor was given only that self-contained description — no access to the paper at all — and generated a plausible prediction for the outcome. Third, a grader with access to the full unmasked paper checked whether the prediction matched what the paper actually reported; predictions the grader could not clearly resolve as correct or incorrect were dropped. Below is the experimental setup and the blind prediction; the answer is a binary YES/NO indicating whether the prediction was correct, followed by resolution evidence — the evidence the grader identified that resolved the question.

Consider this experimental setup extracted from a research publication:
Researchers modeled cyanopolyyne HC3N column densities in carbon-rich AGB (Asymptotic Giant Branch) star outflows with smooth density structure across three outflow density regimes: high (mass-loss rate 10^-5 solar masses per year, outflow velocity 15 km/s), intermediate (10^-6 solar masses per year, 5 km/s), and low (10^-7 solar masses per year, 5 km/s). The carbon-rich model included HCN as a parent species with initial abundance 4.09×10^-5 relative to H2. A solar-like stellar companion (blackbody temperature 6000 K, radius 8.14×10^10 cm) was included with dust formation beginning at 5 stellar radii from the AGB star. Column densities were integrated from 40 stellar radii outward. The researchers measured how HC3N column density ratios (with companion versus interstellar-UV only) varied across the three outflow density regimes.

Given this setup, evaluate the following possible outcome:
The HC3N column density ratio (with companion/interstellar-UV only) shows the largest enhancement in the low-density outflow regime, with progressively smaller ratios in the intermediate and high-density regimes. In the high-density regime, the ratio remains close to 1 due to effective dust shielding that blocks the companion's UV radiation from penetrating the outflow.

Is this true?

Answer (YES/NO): NO